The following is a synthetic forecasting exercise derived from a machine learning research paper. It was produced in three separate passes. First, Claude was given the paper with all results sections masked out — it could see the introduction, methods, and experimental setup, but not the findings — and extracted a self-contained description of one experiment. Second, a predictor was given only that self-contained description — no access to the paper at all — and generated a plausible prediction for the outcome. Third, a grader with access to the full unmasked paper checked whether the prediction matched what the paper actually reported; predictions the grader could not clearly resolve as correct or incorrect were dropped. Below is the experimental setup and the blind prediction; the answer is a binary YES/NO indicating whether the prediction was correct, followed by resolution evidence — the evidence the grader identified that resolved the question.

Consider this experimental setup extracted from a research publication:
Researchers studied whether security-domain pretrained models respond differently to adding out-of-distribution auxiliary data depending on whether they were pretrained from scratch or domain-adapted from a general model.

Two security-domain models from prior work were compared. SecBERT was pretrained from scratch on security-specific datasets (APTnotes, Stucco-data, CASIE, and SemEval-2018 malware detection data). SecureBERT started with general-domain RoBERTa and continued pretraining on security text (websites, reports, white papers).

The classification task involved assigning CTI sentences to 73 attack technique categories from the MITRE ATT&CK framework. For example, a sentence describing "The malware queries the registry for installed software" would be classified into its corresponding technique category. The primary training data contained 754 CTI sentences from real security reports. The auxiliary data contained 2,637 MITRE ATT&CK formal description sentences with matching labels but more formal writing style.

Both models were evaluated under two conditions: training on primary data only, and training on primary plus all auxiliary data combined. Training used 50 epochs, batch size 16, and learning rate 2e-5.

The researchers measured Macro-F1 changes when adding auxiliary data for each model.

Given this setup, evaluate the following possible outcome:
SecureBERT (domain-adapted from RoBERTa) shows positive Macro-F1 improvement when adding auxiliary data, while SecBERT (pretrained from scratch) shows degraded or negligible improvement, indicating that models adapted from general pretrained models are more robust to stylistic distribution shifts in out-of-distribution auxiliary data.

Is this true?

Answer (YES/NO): NO